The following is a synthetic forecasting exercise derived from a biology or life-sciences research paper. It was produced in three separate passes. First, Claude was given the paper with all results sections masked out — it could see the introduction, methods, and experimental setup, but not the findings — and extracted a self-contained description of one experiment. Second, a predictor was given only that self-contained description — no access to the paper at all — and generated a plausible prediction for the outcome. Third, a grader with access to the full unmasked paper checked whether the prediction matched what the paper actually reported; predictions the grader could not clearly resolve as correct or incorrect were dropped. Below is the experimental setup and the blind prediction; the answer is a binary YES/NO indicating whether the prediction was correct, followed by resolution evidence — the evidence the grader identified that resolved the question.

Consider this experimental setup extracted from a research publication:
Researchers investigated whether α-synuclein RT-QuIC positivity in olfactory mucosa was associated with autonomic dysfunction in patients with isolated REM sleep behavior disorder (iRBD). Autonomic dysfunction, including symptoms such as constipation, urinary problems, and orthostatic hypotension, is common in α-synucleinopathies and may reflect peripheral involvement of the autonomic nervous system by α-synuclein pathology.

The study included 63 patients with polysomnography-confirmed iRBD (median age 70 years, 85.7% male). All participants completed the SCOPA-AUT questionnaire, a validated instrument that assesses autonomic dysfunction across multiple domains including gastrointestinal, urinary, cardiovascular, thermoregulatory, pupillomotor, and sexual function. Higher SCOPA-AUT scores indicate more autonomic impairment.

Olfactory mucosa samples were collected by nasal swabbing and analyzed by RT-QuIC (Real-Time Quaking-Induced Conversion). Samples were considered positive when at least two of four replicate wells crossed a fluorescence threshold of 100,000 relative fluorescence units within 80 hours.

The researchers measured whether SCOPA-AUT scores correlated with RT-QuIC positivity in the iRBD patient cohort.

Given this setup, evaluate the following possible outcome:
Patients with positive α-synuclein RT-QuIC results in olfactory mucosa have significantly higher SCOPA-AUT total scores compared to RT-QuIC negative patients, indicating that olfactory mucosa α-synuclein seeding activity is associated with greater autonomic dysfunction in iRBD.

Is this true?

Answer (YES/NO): NO